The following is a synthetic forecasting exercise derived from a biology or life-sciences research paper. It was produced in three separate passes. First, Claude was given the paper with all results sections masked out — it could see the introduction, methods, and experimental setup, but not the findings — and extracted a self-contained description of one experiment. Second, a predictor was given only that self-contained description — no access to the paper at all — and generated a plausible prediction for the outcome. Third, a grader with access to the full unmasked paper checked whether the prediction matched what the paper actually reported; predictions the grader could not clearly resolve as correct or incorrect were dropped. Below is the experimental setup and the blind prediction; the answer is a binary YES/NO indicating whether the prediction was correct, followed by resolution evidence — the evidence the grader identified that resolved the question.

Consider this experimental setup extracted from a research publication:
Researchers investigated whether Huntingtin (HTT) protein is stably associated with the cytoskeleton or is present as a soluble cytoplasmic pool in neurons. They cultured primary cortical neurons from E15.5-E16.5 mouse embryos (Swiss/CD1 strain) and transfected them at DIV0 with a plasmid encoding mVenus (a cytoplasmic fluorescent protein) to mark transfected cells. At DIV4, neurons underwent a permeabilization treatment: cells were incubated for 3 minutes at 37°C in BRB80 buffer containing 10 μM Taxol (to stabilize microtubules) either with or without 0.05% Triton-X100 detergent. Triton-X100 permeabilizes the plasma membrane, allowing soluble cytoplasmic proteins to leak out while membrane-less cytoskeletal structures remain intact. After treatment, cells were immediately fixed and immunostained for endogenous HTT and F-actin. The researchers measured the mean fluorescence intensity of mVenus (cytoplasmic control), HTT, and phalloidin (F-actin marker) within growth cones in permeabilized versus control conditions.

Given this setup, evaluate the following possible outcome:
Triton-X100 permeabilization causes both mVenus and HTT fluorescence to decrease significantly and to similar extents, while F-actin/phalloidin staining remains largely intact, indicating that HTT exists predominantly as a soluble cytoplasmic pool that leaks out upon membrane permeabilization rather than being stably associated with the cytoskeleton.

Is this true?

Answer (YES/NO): NO